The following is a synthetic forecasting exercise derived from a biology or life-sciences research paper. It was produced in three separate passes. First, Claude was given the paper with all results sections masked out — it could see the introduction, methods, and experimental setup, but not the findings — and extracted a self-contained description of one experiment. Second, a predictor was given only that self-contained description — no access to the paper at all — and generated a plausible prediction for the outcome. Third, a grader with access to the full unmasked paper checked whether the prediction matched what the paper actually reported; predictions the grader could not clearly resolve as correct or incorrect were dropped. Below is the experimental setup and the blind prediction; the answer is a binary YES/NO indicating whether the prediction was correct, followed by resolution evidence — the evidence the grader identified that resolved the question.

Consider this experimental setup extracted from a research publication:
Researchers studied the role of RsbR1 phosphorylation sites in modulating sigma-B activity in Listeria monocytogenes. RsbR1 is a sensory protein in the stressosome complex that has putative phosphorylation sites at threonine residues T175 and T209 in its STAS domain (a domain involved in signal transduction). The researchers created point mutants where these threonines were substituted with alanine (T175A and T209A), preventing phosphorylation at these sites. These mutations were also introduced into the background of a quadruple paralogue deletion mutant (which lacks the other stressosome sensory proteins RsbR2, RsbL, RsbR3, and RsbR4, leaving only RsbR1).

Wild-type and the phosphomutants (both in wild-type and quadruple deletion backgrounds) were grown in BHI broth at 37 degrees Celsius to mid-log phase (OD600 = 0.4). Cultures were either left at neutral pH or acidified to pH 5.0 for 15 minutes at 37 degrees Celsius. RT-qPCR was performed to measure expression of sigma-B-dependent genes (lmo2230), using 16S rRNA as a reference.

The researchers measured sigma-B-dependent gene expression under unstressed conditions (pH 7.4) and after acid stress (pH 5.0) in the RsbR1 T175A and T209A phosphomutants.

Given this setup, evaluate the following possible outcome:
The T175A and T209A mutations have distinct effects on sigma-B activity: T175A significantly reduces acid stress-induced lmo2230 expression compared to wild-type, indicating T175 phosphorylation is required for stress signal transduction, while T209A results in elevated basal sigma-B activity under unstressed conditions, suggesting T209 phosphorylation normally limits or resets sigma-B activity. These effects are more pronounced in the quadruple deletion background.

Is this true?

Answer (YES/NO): NO